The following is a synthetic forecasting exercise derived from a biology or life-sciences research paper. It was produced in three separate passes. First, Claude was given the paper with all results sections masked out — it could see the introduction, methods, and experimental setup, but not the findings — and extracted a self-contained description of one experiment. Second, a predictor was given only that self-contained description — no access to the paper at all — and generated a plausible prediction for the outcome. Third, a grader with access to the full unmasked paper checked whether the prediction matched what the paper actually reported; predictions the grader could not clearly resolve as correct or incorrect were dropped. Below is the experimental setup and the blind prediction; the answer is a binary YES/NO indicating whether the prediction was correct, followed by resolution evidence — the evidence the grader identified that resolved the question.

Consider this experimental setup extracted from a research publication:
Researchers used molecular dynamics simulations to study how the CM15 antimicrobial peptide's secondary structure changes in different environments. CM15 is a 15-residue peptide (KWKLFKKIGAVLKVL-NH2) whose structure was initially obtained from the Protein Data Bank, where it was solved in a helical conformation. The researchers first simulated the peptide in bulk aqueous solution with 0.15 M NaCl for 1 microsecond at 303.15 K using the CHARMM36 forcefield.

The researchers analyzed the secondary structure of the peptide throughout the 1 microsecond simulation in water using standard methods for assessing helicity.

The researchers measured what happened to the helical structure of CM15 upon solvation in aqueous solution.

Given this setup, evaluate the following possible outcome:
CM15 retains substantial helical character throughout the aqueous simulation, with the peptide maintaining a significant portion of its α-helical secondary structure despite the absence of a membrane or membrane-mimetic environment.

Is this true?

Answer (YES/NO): NO